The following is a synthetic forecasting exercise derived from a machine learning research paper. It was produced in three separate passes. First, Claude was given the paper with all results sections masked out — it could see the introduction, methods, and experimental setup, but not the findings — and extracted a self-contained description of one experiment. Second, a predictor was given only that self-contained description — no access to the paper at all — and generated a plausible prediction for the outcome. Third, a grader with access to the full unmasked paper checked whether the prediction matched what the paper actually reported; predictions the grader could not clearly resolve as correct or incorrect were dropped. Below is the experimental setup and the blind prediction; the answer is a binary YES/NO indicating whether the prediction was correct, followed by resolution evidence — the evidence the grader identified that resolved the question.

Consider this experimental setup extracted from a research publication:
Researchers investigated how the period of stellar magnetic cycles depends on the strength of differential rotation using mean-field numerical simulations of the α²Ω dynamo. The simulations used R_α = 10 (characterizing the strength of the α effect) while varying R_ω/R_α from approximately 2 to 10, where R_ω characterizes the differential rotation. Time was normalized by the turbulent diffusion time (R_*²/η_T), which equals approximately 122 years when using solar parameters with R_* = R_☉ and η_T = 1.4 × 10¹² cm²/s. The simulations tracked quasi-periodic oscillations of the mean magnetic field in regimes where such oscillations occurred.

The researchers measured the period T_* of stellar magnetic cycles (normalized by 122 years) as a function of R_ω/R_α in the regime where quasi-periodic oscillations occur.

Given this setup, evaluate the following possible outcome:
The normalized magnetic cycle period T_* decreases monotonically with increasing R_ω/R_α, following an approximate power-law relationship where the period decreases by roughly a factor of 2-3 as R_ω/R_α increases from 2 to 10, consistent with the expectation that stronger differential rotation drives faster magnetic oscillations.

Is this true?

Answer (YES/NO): NO